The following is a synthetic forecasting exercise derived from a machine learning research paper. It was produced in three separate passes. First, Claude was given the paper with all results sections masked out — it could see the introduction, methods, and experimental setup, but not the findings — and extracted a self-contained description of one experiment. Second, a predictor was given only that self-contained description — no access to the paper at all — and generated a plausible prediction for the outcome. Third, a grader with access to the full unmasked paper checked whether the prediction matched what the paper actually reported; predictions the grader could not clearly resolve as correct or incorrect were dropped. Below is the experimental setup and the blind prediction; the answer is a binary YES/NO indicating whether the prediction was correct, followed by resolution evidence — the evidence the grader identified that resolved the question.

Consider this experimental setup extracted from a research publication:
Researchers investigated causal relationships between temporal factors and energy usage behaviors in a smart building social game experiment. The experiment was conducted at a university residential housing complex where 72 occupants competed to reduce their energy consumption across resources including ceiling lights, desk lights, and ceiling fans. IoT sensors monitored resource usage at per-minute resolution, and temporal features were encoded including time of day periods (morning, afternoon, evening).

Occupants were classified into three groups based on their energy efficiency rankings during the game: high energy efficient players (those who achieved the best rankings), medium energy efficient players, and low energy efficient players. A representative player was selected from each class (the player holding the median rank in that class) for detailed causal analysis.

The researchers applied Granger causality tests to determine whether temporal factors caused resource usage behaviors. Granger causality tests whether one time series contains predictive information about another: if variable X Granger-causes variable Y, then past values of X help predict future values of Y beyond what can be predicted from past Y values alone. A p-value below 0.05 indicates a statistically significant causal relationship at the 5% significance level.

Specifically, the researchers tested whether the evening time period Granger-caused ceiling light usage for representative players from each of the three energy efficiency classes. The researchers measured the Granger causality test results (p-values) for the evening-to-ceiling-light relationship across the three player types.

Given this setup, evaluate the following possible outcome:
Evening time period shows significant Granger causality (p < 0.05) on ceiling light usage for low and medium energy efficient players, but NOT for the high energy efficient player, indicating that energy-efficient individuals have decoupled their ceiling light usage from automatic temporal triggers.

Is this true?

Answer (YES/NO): YES